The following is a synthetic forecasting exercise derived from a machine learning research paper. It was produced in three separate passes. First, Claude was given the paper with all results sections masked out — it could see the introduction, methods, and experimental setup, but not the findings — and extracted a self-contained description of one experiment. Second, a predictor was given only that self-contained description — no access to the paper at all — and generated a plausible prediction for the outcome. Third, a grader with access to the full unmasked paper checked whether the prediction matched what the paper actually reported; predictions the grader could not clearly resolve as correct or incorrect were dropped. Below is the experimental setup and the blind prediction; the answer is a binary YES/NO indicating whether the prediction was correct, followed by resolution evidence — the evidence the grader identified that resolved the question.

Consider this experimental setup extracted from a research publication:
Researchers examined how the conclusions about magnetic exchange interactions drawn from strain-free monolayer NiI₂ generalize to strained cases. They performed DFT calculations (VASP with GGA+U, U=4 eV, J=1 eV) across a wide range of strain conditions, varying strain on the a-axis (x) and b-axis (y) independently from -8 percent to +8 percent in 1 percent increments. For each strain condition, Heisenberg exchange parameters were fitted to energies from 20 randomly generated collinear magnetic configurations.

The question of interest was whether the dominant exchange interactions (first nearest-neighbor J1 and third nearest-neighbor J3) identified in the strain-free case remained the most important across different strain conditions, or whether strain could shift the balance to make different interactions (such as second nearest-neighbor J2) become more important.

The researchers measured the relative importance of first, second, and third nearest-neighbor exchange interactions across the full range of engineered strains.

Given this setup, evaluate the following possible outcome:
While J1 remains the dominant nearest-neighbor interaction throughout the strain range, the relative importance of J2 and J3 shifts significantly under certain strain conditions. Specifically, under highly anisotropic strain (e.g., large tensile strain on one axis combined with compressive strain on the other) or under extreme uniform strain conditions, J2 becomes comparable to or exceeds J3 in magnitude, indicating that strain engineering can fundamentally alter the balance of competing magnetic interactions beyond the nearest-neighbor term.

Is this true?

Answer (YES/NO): NO